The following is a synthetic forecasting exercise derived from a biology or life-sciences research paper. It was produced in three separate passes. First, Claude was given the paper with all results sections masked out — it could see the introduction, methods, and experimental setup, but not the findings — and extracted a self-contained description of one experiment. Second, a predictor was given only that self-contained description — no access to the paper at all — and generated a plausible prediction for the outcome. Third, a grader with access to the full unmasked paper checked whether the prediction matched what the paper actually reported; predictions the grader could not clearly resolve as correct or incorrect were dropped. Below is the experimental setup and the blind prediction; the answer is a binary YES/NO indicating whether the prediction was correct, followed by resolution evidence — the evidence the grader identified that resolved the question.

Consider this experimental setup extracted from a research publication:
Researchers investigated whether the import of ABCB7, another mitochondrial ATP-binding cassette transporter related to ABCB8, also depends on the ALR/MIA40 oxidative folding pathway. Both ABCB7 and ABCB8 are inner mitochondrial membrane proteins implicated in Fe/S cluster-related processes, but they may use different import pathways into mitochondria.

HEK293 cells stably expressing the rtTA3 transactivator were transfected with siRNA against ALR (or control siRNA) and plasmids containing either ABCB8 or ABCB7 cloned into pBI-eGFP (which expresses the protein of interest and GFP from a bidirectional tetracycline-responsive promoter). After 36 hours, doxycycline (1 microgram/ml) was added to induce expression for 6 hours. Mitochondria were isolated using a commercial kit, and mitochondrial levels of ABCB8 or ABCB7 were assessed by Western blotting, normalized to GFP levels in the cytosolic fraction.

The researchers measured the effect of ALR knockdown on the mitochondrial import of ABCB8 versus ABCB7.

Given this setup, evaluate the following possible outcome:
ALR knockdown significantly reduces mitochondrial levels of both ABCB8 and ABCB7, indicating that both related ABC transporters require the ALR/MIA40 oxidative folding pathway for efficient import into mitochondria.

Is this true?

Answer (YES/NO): NO